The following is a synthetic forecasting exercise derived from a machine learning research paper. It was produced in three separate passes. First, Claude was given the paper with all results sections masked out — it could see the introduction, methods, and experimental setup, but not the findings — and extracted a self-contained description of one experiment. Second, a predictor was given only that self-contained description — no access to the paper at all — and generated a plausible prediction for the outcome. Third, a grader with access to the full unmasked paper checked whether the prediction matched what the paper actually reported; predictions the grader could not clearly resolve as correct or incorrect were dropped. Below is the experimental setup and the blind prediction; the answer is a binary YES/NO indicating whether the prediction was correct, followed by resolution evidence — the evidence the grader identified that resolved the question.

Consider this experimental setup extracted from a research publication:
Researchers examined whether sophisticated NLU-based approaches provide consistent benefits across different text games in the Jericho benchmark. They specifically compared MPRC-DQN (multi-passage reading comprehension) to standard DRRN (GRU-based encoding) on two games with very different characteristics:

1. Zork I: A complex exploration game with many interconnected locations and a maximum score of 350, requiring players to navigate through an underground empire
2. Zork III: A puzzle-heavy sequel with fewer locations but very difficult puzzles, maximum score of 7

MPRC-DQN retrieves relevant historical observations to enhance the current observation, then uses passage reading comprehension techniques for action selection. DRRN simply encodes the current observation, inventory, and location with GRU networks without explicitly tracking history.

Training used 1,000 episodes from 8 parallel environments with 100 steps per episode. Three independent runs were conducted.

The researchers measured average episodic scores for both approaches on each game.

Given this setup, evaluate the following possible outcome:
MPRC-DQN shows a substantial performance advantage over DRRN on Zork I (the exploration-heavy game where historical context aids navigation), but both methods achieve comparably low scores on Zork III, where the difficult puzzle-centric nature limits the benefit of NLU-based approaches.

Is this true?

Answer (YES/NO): NO